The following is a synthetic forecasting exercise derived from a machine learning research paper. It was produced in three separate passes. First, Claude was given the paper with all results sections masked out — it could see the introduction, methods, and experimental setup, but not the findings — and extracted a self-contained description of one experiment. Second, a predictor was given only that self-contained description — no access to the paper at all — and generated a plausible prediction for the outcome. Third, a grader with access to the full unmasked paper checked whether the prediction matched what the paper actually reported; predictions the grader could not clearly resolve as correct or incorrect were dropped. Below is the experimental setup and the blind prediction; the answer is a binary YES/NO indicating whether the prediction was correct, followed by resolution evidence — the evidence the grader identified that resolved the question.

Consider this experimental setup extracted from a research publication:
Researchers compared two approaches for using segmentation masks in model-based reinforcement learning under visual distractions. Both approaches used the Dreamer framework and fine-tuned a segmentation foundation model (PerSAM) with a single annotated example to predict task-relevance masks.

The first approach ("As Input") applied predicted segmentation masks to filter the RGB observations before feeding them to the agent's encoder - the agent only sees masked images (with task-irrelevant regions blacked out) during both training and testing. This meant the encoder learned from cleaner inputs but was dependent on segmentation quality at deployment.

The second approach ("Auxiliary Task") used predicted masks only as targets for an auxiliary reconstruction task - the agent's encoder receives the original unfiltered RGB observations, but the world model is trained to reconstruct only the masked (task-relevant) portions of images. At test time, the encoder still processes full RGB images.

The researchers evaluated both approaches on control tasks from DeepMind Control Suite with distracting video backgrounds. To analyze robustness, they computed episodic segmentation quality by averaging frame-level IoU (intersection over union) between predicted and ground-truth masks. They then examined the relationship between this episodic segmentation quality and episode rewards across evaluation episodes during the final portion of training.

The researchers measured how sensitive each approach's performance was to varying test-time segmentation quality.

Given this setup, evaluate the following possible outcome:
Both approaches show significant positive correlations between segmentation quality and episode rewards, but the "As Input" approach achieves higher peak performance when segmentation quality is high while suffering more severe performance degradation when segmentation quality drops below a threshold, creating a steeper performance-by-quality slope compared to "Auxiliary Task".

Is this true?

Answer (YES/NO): NO